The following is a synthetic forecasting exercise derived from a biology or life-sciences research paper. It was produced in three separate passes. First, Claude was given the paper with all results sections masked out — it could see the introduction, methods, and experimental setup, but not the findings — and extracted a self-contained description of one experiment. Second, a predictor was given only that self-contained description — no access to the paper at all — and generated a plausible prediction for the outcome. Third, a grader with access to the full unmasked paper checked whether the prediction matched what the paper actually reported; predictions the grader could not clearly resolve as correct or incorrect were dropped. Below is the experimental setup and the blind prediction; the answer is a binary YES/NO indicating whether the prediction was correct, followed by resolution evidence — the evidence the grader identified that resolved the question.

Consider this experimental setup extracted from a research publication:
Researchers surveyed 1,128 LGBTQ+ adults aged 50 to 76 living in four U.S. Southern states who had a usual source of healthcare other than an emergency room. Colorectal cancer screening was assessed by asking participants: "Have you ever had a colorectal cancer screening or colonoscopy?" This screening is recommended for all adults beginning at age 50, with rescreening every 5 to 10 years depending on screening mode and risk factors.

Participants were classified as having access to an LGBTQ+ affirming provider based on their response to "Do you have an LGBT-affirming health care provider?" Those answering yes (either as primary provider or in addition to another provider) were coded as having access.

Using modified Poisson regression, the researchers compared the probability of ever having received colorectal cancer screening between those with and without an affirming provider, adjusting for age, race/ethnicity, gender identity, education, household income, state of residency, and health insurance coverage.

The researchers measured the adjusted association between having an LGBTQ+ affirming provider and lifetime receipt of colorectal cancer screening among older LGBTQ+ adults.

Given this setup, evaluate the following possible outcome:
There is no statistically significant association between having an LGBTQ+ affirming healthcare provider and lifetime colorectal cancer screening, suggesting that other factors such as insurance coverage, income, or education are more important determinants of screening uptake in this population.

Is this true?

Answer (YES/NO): NO